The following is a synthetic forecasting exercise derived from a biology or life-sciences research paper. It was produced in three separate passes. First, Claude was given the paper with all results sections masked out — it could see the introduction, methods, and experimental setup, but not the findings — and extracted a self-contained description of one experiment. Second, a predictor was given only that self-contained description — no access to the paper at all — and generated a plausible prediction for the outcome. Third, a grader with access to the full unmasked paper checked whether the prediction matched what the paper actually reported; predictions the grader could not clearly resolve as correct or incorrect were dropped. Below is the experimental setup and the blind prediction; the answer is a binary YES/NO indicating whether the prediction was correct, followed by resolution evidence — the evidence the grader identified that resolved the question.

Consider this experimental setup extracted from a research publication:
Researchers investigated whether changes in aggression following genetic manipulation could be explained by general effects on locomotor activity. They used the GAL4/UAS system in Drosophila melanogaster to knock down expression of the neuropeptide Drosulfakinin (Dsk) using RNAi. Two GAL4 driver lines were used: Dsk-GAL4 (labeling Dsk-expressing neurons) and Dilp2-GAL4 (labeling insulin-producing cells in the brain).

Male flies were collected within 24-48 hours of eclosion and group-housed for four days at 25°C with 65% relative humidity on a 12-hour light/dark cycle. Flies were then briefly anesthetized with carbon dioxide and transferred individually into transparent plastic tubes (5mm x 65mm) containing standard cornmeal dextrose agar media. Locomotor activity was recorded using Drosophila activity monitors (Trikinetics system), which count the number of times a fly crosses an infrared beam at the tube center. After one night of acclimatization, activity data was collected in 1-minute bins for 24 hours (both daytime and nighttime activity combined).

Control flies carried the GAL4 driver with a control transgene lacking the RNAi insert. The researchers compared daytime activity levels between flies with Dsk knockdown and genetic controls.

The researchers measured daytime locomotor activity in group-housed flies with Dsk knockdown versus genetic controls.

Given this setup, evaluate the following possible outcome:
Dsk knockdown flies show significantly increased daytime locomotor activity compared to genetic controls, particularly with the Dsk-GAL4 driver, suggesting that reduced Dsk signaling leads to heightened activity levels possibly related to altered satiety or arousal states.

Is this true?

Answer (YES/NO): NO